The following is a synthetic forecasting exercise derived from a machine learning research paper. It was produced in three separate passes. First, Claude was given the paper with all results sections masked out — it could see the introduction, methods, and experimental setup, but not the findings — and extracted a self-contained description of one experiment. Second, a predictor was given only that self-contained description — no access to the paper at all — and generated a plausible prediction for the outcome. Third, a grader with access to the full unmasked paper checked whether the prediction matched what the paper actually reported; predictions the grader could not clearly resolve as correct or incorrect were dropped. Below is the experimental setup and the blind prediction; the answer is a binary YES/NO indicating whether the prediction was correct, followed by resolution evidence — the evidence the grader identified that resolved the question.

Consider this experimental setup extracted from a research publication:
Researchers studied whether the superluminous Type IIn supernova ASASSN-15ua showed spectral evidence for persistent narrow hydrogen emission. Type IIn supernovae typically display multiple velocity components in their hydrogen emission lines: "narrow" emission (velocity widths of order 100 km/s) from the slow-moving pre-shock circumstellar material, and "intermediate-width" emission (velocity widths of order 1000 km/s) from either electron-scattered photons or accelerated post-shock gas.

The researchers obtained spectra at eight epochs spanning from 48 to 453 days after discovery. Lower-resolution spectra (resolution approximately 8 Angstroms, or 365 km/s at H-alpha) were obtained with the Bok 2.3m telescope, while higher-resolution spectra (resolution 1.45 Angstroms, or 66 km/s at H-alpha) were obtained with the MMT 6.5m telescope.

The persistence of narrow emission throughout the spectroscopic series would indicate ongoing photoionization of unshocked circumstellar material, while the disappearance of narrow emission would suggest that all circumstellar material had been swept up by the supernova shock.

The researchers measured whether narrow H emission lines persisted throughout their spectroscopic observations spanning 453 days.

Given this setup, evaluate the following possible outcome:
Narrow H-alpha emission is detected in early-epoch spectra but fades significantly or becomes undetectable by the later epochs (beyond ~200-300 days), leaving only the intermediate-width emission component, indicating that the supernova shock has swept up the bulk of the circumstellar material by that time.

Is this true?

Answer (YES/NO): NO